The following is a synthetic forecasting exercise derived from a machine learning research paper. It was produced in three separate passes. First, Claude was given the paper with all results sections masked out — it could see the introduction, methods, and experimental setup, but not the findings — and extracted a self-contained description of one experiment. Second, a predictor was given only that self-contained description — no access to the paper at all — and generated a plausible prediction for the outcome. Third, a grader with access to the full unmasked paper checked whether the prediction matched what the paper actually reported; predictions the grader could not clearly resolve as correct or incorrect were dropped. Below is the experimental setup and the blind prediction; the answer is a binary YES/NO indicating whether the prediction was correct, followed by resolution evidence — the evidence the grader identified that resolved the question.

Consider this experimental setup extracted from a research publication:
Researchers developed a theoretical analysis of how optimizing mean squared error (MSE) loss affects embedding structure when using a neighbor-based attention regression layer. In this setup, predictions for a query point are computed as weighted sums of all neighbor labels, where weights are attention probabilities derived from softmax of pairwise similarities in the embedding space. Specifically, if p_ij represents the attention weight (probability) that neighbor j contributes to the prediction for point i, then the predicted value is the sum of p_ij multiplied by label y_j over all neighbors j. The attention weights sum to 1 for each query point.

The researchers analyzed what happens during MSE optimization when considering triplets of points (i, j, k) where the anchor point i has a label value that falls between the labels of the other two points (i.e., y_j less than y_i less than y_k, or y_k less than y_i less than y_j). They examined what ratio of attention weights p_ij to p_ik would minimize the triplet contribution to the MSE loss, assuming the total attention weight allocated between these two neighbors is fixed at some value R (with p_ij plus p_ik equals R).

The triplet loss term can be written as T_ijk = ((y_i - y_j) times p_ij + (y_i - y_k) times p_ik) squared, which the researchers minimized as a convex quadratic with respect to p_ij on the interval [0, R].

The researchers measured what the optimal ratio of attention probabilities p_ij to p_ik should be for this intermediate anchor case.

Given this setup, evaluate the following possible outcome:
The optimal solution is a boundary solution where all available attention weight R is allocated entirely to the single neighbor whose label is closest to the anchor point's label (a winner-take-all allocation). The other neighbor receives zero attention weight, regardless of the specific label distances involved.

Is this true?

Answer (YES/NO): NO